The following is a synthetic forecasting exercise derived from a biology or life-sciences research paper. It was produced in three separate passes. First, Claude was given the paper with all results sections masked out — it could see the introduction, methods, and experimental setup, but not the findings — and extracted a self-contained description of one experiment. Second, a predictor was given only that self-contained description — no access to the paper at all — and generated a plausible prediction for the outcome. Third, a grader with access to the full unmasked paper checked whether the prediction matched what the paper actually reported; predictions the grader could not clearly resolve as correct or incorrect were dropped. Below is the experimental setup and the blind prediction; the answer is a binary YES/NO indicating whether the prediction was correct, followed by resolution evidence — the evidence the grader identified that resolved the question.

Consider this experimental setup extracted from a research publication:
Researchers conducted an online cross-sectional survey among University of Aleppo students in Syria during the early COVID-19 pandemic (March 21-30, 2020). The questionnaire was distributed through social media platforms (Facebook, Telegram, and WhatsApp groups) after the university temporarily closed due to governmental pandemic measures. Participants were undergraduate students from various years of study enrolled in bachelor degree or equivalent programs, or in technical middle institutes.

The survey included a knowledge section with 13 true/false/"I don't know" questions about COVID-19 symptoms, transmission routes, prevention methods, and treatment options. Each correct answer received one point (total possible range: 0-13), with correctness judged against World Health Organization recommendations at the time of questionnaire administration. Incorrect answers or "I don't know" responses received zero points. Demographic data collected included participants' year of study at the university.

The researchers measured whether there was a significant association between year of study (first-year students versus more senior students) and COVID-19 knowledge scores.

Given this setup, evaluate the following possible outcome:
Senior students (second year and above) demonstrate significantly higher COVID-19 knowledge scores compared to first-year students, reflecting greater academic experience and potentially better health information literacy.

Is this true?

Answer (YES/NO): YES